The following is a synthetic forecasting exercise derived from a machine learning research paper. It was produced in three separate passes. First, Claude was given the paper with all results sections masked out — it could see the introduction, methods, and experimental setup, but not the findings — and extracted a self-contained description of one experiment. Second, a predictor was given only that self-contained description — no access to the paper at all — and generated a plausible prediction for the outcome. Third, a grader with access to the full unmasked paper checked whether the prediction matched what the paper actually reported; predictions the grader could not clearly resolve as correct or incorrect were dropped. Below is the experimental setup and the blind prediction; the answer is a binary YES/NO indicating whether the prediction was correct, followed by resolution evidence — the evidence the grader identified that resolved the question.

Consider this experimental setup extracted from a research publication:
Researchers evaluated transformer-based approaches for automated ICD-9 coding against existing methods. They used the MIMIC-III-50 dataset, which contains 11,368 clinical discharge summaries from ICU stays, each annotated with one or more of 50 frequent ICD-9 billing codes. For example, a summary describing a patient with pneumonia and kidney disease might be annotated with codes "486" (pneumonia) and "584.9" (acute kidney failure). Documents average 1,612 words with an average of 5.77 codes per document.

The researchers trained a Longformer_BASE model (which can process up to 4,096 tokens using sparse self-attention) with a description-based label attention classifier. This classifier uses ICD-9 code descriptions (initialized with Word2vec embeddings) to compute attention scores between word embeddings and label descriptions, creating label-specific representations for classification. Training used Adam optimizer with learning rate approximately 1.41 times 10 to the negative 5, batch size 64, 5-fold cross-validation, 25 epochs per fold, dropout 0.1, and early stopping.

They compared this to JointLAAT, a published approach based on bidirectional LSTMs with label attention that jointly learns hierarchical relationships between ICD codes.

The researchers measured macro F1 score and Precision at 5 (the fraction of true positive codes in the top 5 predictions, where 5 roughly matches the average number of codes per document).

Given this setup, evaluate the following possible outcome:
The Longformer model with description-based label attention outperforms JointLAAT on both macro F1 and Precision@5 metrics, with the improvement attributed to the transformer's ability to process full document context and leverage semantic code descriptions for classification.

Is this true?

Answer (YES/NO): NO